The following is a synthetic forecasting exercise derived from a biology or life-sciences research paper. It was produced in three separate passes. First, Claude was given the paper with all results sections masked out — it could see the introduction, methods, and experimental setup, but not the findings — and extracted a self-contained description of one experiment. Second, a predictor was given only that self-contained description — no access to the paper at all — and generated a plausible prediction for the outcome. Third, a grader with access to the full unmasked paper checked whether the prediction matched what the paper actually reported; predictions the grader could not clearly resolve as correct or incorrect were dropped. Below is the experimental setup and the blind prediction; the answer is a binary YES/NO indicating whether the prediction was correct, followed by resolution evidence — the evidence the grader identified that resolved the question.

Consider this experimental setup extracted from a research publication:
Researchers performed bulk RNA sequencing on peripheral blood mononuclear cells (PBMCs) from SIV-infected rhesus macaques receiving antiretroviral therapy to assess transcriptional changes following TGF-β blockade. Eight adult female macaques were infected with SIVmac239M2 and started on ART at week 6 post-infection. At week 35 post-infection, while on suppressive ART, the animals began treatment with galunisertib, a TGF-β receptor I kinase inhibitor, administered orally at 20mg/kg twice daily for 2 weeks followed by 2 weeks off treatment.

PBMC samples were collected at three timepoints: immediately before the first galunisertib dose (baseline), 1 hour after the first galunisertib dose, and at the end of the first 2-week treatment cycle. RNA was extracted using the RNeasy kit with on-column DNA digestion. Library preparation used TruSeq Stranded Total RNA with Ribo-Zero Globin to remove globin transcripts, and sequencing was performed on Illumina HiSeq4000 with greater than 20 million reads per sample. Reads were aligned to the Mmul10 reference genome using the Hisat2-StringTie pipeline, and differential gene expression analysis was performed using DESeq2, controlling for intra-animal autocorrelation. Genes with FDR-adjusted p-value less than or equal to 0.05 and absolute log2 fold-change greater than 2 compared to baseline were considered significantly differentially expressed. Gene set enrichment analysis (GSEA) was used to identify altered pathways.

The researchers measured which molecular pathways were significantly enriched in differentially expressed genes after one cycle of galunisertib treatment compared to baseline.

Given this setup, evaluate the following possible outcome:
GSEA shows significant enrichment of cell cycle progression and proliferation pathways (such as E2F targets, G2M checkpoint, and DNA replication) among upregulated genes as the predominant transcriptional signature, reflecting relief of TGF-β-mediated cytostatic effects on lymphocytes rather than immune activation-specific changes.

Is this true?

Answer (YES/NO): NO